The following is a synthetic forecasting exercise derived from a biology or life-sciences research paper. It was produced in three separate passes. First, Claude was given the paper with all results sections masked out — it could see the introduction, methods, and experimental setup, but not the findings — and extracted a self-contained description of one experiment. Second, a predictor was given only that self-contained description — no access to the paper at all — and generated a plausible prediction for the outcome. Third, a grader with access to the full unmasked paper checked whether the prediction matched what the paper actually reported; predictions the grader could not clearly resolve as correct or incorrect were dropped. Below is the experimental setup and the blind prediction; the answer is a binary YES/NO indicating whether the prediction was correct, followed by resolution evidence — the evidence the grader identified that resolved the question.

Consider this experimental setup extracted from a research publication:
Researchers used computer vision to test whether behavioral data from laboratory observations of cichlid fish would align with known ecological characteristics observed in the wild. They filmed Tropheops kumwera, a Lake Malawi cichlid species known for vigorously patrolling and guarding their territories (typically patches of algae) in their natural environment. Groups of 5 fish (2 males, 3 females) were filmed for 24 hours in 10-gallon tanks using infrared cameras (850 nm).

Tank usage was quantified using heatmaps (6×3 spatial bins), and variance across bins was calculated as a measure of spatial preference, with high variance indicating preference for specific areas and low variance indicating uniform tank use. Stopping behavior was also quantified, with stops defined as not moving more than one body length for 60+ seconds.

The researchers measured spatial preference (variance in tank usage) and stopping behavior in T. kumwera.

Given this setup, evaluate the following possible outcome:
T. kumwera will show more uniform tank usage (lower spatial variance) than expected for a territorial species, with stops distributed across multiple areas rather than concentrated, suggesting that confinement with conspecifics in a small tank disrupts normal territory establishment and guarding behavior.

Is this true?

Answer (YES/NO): NO